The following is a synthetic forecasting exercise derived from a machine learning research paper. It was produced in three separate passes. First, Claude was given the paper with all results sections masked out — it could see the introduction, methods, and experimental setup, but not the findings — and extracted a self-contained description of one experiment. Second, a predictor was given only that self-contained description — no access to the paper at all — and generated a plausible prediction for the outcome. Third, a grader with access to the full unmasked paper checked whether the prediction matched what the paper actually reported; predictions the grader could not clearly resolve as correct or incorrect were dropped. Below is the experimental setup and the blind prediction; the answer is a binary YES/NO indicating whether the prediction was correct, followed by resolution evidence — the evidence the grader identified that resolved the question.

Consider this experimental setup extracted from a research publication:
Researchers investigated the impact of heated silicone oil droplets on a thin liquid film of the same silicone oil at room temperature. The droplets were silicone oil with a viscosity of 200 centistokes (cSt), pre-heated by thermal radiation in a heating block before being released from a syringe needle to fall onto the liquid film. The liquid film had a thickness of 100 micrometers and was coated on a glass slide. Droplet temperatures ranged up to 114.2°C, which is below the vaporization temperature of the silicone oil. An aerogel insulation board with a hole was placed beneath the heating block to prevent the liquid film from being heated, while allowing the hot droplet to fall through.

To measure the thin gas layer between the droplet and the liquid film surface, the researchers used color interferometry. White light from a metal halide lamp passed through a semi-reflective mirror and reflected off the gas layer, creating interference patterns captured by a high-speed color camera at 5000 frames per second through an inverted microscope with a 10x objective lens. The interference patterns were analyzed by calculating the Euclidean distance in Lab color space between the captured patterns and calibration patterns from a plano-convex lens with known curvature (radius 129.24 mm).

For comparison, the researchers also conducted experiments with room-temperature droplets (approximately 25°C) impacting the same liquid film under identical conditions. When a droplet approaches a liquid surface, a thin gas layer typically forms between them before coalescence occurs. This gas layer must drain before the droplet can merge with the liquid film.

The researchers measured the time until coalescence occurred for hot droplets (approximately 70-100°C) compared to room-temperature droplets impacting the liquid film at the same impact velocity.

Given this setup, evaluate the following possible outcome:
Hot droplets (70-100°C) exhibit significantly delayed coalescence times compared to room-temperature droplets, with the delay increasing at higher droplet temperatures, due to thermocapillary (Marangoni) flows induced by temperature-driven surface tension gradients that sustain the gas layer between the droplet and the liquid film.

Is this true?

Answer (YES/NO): NO